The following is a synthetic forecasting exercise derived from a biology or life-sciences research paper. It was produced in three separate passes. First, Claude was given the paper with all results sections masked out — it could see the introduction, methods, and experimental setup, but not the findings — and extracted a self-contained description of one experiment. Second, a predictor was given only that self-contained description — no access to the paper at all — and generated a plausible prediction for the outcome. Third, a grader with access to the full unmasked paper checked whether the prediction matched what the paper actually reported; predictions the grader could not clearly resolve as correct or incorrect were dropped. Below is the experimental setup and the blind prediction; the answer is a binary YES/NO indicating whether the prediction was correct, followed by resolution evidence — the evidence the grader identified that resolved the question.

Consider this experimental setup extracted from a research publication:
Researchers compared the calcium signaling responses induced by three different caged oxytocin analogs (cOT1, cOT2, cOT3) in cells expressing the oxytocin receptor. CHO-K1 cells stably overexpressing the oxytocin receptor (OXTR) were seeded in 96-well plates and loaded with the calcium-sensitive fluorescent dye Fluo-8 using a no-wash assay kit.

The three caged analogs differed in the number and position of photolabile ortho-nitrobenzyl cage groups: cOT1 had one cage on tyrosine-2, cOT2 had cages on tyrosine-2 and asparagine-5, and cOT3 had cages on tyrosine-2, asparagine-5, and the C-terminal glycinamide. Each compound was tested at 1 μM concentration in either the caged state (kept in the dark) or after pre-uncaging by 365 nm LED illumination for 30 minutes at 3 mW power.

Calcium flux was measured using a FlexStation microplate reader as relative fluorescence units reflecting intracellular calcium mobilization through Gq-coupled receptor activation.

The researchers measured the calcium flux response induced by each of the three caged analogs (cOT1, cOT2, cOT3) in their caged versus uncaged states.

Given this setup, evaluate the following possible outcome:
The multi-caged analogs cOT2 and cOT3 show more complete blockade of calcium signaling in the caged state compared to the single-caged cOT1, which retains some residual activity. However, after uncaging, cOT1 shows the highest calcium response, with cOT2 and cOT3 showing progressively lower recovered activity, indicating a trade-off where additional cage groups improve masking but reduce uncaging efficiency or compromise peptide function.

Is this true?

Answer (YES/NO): NO